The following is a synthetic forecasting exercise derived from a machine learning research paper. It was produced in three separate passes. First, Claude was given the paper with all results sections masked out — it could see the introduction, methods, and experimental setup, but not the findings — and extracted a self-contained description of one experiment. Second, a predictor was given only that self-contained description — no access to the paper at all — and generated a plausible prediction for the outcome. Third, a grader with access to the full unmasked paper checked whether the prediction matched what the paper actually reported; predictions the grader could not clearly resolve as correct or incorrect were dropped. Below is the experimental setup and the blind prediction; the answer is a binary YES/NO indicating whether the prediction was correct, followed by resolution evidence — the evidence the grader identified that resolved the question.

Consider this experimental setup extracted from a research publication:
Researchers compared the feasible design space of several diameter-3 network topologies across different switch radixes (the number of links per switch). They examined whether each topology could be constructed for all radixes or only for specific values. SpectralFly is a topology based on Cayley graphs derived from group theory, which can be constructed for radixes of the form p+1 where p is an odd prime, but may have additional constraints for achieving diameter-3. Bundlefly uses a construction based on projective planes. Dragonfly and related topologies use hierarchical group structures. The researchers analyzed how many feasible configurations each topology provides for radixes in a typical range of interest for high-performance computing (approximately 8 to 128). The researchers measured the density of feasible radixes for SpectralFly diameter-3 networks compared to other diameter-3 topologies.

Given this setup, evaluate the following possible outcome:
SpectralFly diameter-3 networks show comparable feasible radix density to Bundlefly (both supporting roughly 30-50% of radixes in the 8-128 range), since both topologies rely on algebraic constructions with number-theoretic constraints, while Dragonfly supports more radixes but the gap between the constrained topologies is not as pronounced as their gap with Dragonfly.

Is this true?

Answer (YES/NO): NO